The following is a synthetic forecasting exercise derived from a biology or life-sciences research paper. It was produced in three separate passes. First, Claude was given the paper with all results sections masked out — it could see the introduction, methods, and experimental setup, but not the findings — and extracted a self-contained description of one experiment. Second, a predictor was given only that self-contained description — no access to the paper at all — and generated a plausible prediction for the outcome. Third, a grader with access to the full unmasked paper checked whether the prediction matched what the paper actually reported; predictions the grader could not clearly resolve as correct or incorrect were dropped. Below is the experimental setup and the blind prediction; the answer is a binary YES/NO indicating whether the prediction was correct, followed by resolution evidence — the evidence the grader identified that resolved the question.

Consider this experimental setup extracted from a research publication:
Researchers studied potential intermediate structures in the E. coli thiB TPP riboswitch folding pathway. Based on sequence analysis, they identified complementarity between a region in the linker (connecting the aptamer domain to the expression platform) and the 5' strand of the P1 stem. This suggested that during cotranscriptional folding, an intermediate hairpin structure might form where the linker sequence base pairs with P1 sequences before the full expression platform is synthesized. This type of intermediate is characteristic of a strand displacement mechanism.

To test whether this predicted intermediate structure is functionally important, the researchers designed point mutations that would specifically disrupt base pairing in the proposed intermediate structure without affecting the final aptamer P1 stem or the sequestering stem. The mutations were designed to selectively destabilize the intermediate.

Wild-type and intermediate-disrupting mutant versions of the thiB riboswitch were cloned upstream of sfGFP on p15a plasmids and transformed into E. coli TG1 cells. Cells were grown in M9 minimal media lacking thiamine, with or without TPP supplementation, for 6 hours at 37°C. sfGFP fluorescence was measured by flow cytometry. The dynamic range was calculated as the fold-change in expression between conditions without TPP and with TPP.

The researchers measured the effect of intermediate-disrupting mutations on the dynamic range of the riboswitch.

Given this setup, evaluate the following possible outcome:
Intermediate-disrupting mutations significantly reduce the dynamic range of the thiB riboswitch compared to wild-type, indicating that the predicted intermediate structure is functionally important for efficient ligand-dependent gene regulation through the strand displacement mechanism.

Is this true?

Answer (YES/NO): YES